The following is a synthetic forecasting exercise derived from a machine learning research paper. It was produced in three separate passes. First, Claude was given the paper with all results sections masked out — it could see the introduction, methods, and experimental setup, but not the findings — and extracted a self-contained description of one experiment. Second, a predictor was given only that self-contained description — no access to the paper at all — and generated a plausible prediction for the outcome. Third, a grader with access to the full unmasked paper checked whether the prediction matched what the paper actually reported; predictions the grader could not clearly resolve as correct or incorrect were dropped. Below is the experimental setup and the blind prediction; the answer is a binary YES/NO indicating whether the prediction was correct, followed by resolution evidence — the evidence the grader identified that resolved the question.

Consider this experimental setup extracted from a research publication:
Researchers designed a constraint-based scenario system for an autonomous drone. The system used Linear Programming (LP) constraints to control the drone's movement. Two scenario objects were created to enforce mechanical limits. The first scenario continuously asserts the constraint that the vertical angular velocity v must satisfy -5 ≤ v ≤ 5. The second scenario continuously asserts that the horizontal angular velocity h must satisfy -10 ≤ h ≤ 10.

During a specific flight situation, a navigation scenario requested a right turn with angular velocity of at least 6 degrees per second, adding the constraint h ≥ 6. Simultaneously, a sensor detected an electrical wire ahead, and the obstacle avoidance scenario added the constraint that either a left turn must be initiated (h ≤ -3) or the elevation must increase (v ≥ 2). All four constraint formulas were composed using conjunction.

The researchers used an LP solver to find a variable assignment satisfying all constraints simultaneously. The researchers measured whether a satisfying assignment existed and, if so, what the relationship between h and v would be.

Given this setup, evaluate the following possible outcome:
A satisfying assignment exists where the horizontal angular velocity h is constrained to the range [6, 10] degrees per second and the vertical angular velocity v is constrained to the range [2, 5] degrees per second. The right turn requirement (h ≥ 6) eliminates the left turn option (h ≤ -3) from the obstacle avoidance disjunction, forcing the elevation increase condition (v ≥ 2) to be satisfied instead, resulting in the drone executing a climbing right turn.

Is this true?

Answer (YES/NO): YES